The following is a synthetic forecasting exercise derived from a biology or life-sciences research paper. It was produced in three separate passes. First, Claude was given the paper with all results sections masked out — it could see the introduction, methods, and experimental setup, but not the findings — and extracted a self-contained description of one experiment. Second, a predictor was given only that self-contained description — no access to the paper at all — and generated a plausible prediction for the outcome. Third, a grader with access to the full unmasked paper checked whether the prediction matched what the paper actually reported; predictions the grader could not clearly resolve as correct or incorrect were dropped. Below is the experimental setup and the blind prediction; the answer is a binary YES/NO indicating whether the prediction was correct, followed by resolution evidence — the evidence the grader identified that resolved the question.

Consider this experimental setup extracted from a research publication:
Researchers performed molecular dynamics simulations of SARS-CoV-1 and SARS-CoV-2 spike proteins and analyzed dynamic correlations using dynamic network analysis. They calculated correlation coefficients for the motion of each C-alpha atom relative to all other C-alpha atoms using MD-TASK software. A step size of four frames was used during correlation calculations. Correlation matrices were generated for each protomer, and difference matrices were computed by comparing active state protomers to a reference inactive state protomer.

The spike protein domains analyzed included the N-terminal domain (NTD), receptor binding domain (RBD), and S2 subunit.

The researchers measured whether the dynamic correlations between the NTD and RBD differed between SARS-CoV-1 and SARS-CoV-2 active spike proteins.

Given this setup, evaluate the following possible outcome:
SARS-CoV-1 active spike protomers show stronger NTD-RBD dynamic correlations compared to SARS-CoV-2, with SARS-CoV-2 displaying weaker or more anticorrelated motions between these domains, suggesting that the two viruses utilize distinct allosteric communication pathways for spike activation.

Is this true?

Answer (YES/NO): YES